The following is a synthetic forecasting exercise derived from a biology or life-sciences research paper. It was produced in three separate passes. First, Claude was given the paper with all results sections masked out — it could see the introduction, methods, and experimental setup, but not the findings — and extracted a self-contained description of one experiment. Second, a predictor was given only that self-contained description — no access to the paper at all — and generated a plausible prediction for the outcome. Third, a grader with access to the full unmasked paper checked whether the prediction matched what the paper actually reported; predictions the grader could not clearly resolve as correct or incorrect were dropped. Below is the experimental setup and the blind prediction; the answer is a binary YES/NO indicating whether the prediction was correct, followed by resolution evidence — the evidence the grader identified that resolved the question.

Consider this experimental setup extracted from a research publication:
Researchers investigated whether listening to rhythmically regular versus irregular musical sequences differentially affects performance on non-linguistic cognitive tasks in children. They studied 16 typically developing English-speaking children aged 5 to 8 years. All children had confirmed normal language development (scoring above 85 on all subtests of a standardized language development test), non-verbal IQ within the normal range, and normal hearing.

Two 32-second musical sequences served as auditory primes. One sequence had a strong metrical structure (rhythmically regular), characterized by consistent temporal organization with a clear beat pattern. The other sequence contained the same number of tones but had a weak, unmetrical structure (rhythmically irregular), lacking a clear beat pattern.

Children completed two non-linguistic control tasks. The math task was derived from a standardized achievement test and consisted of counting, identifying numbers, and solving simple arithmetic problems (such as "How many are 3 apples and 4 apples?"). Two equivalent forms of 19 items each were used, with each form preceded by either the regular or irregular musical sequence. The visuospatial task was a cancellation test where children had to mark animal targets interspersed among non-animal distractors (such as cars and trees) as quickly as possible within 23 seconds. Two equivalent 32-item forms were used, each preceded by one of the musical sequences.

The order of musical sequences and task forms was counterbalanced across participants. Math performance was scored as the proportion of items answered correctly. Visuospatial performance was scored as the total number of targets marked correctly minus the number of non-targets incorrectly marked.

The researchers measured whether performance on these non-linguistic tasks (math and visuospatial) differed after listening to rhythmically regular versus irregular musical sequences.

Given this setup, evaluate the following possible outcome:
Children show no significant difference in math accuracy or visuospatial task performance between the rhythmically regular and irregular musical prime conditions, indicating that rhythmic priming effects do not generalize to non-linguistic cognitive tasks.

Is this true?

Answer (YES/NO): YES